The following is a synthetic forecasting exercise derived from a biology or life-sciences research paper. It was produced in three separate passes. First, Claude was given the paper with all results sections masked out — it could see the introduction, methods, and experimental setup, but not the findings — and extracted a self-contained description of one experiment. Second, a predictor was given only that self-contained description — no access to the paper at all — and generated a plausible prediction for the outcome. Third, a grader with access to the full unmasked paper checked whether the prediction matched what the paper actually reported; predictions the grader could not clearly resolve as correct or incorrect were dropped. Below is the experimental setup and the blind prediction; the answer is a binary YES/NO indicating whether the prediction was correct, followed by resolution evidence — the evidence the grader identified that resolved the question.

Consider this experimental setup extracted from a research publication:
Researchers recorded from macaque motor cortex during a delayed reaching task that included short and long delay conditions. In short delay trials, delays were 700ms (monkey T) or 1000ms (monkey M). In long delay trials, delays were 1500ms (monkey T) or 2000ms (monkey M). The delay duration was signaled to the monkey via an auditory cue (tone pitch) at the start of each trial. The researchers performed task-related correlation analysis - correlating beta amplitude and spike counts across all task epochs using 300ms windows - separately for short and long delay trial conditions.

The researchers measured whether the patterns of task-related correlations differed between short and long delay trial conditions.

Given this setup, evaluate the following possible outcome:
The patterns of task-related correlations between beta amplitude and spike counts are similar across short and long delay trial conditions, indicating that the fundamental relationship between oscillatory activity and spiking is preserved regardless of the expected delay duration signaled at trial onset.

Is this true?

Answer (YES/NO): YES